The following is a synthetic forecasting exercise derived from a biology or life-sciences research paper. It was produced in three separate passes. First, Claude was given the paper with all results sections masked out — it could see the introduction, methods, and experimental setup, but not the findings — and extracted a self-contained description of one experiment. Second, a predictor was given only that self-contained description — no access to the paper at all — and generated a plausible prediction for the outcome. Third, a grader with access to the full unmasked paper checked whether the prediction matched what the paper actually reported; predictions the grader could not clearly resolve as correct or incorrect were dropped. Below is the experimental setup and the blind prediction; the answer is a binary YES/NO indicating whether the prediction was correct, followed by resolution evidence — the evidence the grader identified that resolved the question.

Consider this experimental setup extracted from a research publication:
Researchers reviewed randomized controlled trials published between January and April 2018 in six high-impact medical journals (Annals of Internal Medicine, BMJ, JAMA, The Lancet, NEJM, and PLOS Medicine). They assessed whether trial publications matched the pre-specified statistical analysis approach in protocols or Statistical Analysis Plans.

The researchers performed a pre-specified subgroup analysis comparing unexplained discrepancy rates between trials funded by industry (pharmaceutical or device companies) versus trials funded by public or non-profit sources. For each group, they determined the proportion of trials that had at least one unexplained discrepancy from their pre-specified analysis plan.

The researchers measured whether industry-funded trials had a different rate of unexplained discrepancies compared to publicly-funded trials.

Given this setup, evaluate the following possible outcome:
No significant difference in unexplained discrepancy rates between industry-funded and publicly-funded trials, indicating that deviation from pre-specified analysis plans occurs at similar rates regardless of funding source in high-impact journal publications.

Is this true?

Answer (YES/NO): NO